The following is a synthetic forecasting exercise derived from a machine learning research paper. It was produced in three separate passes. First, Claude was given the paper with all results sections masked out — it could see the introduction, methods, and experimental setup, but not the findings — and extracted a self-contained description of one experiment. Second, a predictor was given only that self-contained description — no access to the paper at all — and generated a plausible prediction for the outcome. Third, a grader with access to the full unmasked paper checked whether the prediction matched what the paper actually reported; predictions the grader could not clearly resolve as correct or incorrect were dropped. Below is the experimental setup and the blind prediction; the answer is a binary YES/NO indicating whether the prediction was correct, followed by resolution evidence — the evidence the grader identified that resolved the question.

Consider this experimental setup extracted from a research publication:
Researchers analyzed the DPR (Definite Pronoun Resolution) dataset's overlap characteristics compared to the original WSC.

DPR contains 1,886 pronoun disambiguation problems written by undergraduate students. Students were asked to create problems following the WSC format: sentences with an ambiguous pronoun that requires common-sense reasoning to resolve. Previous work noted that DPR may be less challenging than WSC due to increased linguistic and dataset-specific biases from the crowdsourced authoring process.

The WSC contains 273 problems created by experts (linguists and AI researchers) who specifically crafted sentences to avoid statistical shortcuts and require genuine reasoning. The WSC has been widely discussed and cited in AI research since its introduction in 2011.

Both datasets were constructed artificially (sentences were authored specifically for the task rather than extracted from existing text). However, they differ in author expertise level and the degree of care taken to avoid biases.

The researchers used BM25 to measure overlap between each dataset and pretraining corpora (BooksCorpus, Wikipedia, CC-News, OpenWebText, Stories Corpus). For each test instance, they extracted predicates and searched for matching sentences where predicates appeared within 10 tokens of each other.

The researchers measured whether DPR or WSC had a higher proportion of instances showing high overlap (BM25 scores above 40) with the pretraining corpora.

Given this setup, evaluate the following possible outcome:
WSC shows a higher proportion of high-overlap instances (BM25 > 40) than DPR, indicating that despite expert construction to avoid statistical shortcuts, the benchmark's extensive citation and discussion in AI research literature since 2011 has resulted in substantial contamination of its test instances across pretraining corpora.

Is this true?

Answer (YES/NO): YES